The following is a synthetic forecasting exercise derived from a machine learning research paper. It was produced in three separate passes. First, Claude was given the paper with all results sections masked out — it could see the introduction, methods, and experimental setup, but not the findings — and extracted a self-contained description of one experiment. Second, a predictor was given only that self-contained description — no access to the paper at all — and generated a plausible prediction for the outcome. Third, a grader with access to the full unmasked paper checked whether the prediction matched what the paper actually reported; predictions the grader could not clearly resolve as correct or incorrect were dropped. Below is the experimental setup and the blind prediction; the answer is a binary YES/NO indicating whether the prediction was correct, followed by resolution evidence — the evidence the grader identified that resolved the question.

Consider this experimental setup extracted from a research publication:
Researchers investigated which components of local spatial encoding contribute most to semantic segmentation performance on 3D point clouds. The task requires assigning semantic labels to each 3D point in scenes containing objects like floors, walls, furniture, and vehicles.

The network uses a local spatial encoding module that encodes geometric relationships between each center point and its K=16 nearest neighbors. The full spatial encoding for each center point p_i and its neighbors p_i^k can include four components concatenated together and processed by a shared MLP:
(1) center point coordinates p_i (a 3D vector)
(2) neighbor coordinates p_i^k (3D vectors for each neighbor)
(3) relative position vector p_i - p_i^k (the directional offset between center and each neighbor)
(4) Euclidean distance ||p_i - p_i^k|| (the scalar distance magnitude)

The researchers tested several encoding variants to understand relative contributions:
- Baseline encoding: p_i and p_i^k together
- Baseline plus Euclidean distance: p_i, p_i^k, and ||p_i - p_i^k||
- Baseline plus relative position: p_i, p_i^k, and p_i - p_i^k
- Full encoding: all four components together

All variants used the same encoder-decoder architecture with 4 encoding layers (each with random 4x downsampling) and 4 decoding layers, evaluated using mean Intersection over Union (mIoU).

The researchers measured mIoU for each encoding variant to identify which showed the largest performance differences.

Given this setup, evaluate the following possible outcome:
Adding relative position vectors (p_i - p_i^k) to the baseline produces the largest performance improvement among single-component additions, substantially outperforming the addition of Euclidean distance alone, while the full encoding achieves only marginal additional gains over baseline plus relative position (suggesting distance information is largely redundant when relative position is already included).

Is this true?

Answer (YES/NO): NO